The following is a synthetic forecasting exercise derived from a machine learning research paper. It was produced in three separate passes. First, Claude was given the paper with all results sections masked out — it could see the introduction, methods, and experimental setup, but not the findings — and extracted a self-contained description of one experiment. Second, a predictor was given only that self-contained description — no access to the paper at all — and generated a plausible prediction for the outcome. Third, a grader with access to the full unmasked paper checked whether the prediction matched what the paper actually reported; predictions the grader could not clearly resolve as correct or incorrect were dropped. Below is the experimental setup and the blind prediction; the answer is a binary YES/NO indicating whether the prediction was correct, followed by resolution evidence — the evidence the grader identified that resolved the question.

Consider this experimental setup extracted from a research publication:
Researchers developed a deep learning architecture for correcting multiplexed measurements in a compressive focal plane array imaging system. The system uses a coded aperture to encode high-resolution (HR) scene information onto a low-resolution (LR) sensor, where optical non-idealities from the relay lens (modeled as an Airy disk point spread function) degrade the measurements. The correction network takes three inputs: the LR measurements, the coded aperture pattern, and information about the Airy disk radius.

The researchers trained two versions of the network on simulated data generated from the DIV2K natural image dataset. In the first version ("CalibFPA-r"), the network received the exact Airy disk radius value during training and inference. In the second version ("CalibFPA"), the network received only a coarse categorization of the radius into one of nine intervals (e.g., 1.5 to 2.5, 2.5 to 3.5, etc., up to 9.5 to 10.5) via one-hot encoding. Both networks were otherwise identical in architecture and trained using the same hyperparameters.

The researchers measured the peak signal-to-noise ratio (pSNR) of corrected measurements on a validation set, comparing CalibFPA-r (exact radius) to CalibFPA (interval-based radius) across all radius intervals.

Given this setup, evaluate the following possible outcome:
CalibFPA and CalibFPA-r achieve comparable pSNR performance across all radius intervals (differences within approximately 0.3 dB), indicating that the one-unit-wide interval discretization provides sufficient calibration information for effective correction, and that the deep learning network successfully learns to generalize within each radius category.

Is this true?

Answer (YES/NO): NO